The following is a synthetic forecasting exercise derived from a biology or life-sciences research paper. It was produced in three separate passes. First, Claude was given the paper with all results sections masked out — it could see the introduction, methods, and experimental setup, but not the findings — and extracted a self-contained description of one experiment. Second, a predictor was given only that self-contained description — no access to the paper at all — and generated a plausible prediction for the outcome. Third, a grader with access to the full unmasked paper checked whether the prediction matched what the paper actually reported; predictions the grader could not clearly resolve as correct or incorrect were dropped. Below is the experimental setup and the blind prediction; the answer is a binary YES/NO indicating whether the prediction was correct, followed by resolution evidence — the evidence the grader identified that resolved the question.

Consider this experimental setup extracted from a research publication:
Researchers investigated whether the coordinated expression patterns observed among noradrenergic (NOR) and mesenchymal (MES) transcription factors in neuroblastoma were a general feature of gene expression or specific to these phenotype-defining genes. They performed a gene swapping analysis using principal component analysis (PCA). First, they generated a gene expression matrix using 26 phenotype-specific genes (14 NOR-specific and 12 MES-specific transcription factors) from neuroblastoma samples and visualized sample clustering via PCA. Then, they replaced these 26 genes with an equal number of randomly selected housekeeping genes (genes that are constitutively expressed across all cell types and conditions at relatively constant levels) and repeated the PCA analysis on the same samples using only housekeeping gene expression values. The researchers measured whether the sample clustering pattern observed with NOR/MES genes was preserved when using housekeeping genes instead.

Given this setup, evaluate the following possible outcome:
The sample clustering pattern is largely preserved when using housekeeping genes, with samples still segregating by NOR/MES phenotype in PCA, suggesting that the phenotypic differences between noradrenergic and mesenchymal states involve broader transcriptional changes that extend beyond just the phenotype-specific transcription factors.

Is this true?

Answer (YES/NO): NO